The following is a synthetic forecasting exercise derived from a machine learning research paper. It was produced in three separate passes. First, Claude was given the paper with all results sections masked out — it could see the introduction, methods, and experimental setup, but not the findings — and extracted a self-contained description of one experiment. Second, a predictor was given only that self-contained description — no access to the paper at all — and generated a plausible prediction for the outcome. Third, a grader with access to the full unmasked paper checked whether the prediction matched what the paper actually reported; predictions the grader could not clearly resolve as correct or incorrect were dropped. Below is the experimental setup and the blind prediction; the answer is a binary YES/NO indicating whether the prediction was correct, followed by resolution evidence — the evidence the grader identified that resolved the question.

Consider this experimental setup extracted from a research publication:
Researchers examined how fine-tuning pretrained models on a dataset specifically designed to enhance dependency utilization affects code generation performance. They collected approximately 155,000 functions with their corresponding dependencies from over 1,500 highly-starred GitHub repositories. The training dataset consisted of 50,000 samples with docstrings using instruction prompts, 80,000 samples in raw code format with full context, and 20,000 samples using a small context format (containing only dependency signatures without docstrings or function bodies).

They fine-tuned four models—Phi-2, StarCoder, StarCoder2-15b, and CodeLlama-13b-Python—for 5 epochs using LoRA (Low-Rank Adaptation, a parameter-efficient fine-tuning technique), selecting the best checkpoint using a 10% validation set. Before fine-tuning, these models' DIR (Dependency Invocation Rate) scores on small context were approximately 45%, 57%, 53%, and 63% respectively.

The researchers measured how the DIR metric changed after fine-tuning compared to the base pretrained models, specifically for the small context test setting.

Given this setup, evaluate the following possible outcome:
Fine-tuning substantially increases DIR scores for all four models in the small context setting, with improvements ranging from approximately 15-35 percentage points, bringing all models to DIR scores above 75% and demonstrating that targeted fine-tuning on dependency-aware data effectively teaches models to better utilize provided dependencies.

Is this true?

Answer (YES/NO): NO